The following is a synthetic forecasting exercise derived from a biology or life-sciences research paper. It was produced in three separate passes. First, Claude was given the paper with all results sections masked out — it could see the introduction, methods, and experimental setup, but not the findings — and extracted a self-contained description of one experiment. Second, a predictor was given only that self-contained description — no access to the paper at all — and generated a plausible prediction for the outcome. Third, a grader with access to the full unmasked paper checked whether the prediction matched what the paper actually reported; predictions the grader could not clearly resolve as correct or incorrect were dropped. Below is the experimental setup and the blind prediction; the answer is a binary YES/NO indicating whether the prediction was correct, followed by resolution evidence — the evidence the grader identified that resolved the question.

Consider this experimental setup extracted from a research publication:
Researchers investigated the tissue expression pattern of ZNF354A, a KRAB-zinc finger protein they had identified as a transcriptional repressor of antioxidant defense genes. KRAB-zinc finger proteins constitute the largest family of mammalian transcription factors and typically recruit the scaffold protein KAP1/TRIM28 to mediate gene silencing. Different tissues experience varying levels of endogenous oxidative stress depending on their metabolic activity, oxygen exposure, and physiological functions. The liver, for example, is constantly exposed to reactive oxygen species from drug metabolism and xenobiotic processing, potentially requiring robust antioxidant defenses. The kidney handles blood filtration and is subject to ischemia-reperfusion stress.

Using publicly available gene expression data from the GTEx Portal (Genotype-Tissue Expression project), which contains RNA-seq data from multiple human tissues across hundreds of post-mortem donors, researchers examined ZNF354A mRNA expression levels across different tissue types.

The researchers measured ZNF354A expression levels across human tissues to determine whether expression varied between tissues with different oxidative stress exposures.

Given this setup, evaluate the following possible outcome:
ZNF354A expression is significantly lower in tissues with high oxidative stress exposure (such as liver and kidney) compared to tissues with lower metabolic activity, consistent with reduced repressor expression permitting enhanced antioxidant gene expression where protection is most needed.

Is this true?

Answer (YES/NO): NO